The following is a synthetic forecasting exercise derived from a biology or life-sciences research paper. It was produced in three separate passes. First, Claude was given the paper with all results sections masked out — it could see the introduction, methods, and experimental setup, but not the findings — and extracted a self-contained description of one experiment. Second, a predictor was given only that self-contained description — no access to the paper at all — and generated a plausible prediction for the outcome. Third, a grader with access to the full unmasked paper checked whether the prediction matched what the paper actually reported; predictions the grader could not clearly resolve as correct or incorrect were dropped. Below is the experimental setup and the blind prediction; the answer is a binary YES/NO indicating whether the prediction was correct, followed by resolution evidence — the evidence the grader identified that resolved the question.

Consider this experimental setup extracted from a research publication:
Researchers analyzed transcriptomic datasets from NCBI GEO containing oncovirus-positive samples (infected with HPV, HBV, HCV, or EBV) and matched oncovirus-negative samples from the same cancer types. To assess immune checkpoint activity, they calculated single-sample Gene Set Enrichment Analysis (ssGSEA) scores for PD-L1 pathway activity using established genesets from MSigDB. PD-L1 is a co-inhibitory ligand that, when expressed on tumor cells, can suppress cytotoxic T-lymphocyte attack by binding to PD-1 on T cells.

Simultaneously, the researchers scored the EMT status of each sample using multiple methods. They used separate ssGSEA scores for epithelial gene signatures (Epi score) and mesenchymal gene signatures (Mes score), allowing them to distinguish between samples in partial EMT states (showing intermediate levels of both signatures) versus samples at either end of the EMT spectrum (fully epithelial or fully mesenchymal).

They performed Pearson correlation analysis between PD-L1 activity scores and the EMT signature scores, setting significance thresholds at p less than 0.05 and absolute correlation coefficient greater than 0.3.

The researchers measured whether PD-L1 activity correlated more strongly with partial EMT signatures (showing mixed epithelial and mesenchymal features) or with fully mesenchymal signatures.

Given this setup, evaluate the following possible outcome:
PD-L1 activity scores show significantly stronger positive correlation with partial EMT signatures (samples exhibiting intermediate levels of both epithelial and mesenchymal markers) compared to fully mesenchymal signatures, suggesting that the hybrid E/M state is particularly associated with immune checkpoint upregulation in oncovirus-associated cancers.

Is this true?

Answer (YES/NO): NO